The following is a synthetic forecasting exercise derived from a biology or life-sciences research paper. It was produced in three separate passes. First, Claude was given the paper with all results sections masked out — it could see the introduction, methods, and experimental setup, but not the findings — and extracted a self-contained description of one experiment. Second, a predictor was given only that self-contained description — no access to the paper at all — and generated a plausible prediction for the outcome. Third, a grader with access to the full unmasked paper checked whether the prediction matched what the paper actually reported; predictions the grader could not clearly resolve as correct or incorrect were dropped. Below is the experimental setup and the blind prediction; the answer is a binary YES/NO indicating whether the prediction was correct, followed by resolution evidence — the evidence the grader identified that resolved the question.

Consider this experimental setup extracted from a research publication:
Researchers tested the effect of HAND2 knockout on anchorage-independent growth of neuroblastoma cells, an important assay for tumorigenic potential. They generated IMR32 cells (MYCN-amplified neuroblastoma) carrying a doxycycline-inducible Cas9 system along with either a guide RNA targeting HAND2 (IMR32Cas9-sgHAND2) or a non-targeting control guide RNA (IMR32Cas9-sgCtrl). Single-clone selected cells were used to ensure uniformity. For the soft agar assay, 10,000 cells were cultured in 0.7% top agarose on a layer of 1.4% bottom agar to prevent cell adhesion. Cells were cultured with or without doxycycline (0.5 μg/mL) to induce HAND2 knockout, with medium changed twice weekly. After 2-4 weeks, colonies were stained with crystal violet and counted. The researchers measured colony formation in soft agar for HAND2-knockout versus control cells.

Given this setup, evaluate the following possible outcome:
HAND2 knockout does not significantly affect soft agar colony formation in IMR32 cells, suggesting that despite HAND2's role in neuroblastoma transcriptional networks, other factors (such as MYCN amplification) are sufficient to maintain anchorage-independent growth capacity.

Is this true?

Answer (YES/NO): NO